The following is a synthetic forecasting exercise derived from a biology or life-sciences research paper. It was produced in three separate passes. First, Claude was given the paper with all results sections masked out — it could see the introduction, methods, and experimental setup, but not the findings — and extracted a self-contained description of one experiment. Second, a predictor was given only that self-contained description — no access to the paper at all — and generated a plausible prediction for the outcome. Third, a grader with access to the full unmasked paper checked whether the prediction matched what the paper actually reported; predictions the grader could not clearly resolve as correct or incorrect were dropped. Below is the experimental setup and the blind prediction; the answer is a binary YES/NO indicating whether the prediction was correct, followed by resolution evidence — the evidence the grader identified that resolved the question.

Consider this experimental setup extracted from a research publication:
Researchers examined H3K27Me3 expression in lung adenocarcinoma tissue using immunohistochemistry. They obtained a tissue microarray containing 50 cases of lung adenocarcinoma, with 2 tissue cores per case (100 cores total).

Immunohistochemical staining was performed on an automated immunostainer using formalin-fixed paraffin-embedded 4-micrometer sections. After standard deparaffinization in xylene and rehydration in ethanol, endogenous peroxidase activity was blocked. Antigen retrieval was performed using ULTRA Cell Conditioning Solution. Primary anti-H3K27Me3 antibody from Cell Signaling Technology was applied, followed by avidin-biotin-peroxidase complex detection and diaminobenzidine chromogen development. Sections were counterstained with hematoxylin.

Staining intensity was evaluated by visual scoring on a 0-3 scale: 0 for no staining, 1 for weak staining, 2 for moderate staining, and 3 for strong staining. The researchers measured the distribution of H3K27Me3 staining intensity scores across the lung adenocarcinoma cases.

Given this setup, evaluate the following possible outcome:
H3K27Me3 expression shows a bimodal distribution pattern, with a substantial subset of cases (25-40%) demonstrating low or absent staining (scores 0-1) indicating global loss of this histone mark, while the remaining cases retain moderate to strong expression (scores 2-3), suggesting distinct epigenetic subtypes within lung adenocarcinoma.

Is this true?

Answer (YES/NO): NO